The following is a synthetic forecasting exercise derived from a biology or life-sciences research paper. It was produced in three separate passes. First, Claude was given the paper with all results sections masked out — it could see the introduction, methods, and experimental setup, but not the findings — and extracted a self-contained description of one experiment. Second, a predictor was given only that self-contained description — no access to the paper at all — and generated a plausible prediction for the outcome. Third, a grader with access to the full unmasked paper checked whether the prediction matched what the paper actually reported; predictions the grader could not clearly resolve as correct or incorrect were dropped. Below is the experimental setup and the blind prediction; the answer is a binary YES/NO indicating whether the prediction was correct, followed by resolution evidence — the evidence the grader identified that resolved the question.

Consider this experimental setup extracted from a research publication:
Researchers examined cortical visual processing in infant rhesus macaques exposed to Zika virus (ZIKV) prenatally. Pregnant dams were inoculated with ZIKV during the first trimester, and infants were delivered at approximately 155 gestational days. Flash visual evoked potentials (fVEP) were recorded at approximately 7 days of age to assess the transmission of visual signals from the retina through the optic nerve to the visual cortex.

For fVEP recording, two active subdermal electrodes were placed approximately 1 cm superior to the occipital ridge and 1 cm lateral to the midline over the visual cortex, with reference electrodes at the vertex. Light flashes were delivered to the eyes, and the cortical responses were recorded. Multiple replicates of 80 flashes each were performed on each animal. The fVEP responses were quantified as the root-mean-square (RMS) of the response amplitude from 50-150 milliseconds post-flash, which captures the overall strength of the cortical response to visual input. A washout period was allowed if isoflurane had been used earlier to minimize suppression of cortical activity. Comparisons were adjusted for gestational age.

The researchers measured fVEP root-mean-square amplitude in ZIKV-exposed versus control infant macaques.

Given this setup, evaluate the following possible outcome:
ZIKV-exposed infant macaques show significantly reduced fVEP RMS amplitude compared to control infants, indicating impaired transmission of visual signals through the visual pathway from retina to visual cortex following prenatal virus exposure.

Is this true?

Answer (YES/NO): NO